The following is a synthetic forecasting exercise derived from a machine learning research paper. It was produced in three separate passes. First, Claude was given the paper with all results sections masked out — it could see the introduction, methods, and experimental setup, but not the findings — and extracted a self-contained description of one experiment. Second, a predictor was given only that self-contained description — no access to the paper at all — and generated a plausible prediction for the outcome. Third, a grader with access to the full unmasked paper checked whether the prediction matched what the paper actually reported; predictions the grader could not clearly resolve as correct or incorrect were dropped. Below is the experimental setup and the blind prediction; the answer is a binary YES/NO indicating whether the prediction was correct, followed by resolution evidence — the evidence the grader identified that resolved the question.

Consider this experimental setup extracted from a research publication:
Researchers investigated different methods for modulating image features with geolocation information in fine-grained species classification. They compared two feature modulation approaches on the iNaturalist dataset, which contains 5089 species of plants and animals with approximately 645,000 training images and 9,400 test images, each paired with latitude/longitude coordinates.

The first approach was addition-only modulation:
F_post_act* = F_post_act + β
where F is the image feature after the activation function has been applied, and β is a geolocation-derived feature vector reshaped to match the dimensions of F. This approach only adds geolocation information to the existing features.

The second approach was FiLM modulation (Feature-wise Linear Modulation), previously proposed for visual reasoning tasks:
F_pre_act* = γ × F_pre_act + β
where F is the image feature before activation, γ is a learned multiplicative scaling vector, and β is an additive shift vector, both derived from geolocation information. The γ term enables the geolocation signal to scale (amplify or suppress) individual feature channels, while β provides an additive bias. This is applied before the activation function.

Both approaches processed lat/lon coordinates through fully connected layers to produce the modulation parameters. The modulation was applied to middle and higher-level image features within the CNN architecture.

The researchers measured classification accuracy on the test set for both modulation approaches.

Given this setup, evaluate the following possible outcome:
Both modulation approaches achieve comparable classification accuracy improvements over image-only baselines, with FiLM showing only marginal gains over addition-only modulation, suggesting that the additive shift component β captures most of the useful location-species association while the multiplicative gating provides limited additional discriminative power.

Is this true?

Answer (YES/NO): NO